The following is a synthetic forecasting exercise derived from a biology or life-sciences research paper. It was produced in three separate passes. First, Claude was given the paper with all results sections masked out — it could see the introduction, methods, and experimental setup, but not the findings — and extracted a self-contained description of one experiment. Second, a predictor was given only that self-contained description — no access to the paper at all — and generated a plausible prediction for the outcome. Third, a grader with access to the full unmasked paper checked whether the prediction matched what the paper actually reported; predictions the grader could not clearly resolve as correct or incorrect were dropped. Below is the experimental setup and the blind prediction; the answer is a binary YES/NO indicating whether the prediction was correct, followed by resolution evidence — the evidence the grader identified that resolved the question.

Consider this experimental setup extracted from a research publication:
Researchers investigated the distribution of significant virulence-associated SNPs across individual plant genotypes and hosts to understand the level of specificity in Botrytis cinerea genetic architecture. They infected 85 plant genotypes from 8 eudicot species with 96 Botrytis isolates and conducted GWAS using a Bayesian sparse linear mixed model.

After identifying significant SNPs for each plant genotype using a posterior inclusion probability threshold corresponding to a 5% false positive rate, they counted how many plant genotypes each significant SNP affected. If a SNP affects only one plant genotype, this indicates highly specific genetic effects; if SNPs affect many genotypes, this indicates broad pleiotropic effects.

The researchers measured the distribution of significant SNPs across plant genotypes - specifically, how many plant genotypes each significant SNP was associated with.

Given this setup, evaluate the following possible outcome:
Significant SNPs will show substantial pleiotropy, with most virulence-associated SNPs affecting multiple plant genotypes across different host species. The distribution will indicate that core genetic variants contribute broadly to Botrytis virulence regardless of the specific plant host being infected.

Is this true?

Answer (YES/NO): NO